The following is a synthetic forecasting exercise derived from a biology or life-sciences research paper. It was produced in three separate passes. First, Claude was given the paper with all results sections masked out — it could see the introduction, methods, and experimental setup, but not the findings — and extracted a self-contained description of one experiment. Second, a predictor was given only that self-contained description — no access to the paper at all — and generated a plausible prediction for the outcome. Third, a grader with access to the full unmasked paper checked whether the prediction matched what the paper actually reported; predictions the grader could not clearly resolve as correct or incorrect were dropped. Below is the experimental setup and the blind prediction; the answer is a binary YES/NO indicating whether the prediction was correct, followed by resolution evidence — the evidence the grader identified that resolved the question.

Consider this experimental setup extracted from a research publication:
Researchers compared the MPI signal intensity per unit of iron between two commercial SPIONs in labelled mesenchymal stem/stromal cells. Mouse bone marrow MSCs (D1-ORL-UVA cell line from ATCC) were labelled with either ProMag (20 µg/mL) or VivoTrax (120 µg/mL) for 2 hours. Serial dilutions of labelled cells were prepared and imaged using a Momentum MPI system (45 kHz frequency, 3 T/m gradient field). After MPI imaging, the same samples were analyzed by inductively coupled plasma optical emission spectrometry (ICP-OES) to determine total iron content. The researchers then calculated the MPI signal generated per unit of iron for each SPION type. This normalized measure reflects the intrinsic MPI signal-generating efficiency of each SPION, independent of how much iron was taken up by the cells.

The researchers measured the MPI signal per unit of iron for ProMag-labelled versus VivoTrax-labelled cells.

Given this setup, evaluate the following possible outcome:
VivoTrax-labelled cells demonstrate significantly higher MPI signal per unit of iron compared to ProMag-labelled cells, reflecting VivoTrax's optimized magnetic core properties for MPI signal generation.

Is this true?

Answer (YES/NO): YES